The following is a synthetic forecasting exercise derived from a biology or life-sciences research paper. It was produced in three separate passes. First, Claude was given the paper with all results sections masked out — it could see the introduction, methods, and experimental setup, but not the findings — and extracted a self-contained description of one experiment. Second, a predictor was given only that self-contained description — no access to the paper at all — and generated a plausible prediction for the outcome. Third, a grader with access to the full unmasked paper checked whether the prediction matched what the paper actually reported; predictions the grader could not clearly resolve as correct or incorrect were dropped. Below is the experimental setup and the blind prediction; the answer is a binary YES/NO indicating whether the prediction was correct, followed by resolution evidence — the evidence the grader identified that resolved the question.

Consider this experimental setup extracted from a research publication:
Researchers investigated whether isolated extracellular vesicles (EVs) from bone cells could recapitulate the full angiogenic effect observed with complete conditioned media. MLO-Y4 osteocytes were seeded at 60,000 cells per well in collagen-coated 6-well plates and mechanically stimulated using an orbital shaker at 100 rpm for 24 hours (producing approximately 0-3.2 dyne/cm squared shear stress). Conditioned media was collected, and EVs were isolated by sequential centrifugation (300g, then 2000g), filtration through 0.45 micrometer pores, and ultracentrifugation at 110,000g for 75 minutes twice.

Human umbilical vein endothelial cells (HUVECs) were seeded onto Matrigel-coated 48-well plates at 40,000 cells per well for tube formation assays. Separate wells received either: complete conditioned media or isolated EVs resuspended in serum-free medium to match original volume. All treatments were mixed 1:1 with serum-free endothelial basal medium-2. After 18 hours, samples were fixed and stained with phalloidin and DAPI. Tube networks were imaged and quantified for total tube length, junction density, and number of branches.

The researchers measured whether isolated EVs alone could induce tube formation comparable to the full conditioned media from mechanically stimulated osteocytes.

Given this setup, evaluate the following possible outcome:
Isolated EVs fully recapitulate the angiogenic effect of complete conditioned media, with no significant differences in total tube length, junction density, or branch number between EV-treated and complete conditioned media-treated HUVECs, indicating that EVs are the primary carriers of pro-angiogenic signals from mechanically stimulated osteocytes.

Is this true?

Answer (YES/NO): NO